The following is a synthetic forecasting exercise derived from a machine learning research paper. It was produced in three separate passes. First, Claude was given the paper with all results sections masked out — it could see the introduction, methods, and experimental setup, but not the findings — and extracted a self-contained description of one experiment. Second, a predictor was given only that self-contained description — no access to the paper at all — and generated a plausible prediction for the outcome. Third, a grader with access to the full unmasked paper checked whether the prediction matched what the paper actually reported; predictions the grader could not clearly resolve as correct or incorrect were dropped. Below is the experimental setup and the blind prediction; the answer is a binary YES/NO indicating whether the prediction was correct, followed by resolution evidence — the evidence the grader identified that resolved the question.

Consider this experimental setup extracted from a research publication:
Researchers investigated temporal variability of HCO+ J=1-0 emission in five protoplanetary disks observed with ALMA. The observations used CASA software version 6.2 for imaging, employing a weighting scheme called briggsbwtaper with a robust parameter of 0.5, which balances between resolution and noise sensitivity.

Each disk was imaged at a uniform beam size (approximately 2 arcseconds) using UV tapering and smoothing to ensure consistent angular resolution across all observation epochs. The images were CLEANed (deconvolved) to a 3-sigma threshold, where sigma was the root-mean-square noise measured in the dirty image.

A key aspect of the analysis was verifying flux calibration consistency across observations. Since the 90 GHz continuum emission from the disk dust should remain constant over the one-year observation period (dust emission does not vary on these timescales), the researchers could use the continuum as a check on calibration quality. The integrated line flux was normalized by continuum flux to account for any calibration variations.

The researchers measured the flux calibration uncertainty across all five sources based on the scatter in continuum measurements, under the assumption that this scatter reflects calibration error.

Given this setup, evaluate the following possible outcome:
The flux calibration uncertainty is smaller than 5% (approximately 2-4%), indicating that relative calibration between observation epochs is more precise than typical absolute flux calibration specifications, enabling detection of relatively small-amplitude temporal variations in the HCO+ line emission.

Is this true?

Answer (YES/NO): NO